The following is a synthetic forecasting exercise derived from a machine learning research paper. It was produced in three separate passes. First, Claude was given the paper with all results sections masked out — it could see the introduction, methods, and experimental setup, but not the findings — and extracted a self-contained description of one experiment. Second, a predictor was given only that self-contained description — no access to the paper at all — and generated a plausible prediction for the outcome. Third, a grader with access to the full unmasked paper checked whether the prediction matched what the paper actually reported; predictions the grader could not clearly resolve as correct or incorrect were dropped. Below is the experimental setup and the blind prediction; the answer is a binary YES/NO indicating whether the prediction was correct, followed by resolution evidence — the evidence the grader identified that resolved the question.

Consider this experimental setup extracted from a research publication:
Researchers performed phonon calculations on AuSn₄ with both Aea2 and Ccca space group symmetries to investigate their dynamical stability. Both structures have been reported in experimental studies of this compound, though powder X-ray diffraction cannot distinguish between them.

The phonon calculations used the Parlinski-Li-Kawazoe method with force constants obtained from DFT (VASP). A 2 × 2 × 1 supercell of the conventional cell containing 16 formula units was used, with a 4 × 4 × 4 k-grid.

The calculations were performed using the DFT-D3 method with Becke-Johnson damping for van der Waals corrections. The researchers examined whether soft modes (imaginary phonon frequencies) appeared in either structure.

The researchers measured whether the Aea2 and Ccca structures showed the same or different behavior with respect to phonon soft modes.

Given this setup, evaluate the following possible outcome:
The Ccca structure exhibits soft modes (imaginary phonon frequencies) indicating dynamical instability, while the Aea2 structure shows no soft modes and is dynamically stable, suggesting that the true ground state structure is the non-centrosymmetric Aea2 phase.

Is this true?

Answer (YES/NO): NO